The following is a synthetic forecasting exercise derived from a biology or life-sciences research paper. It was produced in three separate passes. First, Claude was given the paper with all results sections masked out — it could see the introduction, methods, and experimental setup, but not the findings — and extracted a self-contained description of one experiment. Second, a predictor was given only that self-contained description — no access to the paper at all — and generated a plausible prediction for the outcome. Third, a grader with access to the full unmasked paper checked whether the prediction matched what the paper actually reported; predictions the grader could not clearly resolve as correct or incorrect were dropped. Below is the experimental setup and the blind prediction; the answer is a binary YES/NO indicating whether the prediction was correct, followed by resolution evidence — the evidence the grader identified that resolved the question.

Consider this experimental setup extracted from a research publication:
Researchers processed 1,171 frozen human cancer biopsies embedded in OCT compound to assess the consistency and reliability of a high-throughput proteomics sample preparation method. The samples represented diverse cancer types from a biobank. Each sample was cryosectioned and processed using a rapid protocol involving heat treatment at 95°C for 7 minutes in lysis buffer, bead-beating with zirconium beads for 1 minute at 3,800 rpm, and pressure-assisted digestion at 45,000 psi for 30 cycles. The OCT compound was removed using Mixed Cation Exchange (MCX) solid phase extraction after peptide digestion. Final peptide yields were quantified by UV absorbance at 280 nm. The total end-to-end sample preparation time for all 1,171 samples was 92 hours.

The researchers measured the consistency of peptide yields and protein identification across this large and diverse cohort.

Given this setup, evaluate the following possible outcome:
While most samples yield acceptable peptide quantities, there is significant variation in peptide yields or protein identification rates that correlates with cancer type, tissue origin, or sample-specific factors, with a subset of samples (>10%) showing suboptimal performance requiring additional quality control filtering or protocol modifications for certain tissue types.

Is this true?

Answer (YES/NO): NO